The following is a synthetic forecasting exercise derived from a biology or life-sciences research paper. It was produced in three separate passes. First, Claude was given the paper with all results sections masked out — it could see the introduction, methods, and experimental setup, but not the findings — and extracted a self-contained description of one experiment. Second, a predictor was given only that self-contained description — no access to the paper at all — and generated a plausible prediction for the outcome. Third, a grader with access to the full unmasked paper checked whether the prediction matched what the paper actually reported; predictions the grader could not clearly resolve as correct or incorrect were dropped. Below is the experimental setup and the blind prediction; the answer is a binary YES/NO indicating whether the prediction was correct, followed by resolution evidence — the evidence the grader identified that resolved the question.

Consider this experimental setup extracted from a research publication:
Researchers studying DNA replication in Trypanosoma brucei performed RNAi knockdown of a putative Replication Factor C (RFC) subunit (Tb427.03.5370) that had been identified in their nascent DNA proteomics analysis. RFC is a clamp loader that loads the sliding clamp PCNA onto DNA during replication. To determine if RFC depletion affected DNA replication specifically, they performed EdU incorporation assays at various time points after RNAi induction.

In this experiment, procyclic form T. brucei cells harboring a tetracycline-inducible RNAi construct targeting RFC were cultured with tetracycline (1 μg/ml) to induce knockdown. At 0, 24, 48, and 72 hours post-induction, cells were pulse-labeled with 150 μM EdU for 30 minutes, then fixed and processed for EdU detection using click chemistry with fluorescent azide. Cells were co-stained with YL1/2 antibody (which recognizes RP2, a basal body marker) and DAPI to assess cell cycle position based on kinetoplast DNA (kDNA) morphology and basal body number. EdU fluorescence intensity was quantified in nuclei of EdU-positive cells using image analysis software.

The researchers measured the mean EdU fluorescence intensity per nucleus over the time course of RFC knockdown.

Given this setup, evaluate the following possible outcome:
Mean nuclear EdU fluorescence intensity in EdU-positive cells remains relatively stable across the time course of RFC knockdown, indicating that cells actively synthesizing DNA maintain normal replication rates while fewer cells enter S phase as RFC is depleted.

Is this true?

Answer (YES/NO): NO